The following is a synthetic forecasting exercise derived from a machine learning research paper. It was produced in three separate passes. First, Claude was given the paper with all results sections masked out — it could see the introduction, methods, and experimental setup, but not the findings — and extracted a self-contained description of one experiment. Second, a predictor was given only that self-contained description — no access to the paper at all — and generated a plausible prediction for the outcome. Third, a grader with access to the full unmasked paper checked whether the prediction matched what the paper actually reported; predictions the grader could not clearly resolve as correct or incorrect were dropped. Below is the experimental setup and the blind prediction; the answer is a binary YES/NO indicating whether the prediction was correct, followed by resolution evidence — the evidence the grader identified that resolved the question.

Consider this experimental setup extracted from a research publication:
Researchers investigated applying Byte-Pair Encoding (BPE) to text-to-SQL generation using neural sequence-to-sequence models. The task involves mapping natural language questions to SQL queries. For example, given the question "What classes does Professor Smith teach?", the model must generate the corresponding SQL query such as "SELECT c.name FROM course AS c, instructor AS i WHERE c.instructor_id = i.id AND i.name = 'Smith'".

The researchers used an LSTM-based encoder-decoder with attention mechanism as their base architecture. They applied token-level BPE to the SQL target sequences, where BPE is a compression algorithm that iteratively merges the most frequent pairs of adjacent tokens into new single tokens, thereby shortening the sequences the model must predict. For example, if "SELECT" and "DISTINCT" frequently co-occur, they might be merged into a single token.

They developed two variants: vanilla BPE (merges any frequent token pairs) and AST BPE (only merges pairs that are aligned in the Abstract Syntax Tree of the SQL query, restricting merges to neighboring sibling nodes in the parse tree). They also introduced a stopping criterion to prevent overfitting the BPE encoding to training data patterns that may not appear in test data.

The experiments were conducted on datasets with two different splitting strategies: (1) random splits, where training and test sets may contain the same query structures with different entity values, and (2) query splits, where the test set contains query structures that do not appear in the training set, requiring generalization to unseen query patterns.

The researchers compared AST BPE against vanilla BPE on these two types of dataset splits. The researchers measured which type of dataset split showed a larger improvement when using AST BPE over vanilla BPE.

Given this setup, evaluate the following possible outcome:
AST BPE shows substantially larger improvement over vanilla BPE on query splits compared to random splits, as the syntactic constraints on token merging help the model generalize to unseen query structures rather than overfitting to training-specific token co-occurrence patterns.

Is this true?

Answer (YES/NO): YES